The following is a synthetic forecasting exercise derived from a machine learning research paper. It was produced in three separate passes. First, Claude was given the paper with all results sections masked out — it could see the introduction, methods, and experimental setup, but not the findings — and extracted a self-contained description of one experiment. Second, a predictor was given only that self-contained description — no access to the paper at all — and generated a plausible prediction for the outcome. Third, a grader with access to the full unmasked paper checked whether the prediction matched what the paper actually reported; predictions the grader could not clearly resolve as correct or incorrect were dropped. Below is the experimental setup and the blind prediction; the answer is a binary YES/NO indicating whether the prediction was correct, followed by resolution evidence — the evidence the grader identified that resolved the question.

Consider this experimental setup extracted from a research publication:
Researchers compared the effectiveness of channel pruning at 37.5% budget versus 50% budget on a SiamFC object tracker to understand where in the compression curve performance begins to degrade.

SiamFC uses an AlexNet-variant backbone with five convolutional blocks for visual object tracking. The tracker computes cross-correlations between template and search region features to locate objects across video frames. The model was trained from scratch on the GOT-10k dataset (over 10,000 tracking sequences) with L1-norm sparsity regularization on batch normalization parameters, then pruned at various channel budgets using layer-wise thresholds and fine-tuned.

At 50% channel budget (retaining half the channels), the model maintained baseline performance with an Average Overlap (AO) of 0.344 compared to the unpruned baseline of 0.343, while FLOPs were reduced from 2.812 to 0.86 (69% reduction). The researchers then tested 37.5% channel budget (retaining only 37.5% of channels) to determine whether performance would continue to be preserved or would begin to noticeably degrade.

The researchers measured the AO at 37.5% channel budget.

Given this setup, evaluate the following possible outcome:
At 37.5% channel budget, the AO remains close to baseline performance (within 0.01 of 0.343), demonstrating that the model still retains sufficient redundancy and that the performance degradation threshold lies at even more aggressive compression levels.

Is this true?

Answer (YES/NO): NO